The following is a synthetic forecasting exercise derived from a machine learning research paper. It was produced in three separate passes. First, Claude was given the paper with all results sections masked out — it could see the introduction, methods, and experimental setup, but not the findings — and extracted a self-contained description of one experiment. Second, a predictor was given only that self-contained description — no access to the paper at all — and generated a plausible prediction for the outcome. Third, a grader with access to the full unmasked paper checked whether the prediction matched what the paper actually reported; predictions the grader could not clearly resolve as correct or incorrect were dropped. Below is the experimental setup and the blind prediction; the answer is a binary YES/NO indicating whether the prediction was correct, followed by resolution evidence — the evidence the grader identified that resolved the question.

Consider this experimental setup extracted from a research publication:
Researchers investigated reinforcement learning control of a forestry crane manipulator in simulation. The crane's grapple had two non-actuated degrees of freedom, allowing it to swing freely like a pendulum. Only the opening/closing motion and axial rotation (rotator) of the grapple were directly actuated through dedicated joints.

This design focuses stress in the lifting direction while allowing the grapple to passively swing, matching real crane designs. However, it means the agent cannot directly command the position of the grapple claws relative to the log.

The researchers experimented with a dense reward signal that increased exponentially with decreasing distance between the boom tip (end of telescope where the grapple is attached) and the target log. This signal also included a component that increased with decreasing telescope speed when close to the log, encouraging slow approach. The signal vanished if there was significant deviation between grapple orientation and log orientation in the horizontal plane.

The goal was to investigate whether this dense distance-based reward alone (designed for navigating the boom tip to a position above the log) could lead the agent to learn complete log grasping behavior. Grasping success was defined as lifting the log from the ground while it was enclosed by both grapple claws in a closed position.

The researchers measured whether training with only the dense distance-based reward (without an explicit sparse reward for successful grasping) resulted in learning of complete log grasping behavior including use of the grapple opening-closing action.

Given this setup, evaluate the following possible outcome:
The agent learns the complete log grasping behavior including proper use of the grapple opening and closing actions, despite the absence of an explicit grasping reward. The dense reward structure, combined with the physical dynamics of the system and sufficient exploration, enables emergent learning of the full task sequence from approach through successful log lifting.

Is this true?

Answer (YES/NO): NO